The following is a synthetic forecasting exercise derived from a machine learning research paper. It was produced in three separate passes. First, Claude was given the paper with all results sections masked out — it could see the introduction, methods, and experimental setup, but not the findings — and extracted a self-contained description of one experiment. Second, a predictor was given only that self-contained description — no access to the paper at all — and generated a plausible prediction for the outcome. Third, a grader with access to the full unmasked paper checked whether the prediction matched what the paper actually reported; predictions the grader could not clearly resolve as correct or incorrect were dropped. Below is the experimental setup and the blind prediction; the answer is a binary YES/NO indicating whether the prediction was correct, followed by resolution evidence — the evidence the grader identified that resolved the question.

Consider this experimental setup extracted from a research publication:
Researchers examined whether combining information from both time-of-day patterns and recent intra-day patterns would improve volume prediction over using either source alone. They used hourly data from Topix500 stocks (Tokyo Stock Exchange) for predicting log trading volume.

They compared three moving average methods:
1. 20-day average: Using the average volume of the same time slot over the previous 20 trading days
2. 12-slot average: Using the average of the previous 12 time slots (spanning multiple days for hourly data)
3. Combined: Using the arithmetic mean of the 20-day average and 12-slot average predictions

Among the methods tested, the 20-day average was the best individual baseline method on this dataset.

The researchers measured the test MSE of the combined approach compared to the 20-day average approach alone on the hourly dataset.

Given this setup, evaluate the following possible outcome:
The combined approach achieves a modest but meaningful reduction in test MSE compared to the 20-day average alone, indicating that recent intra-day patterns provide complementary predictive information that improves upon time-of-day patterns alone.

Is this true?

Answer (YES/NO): NO